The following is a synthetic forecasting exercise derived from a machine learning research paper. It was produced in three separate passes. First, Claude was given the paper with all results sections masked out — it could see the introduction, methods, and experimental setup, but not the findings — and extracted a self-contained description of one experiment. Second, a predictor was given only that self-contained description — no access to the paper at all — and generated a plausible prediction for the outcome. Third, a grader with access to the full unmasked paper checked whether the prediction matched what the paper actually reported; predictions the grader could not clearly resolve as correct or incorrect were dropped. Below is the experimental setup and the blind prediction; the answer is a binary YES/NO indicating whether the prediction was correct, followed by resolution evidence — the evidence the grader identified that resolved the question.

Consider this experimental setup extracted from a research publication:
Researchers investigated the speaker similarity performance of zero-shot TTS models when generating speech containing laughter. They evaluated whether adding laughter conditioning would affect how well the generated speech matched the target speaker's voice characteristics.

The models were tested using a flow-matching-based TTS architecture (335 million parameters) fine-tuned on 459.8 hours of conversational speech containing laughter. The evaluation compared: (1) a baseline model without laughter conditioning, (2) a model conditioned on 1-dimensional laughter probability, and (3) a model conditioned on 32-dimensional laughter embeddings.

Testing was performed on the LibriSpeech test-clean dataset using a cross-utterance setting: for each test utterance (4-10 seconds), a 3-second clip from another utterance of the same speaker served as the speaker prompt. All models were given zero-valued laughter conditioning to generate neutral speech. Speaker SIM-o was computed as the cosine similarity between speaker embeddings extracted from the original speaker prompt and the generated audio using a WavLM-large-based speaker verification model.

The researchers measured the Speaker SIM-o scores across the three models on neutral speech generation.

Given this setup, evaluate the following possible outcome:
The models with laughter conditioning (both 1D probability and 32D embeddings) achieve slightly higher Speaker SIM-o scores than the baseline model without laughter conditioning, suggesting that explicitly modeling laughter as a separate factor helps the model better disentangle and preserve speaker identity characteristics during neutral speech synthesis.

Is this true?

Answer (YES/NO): YES